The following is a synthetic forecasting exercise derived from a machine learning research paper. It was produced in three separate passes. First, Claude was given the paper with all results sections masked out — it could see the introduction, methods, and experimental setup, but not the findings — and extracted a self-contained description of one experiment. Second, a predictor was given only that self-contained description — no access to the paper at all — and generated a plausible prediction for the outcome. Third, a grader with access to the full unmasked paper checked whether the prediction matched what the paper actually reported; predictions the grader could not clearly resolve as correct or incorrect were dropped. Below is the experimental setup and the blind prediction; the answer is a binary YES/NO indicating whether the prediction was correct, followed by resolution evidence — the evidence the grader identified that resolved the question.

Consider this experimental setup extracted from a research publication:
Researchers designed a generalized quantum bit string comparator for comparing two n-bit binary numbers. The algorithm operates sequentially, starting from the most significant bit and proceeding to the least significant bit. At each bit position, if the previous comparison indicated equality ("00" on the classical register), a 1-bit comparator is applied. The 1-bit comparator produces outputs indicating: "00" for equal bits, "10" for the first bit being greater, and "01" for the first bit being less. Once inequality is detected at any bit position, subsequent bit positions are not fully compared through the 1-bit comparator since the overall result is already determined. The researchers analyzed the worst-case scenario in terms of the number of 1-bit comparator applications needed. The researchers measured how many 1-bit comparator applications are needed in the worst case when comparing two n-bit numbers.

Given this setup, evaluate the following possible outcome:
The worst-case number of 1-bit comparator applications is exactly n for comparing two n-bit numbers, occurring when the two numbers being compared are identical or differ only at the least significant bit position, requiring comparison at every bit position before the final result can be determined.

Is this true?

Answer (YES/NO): YES